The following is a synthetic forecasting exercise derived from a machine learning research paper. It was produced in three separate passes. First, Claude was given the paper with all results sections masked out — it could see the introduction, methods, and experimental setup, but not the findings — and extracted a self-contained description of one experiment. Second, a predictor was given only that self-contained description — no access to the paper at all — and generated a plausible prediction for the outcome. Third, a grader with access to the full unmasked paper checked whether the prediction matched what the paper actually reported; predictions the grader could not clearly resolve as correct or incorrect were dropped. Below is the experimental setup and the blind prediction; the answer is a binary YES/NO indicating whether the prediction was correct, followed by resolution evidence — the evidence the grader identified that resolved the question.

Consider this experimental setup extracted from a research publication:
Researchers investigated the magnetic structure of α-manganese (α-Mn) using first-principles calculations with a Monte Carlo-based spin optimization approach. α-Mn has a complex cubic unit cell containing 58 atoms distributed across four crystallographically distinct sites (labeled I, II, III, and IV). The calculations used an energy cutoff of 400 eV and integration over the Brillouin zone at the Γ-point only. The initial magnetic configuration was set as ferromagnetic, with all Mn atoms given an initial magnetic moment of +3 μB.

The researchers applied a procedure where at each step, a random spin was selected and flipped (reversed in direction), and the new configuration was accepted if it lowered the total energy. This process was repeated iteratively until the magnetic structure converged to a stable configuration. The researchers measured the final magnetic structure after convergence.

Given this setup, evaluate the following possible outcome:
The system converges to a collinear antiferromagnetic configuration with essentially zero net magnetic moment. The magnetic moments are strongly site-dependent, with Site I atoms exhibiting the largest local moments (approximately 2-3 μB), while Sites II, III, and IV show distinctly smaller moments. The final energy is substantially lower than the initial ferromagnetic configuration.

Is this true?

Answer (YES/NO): NO